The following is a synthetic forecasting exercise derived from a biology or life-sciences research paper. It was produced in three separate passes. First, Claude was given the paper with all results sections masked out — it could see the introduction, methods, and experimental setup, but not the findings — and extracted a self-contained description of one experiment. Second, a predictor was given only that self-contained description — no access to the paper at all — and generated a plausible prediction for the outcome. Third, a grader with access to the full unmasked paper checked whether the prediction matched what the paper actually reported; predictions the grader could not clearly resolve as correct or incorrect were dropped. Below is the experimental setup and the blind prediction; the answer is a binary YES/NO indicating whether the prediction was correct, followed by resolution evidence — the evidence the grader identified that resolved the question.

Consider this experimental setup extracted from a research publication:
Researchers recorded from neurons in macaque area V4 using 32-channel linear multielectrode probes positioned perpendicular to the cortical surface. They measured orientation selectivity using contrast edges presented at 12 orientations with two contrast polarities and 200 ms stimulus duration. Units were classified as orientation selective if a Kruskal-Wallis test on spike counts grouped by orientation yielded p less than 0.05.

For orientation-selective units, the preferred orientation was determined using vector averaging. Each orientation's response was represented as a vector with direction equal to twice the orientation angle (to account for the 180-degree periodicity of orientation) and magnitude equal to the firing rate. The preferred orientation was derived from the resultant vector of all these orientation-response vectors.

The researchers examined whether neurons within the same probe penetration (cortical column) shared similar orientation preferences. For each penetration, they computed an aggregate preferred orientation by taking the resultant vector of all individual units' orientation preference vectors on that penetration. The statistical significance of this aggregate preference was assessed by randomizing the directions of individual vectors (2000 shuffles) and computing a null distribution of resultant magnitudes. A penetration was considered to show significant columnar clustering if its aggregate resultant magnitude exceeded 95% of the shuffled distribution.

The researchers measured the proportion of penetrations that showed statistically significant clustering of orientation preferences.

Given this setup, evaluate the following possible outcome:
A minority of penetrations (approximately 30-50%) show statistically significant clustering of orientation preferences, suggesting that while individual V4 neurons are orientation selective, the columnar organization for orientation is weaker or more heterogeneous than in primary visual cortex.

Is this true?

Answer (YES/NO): NO